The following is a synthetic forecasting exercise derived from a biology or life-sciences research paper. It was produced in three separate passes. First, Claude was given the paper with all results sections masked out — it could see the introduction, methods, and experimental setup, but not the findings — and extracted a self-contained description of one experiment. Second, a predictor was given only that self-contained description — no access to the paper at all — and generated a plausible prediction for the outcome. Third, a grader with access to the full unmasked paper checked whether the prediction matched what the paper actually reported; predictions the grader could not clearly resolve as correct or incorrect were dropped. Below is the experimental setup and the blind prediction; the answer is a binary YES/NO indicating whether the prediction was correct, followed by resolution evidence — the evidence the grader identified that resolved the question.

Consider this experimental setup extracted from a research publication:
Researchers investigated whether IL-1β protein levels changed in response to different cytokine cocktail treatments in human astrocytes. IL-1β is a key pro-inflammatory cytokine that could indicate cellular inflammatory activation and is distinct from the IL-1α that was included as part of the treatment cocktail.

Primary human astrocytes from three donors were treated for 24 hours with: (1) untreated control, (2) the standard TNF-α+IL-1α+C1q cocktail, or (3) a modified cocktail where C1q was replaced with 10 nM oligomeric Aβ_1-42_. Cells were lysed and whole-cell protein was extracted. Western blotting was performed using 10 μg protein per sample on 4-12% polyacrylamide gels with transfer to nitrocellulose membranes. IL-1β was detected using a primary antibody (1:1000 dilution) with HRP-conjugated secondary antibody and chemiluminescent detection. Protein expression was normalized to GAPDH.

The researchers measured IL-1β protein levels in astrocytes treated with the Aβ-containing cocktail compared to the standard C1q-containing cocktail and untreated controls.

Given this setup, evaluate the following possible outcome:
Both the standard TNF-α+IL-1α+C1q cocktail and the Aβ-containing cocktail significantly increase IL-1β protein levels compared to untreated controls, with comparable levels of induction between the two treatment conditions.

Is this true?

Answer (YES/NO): NO